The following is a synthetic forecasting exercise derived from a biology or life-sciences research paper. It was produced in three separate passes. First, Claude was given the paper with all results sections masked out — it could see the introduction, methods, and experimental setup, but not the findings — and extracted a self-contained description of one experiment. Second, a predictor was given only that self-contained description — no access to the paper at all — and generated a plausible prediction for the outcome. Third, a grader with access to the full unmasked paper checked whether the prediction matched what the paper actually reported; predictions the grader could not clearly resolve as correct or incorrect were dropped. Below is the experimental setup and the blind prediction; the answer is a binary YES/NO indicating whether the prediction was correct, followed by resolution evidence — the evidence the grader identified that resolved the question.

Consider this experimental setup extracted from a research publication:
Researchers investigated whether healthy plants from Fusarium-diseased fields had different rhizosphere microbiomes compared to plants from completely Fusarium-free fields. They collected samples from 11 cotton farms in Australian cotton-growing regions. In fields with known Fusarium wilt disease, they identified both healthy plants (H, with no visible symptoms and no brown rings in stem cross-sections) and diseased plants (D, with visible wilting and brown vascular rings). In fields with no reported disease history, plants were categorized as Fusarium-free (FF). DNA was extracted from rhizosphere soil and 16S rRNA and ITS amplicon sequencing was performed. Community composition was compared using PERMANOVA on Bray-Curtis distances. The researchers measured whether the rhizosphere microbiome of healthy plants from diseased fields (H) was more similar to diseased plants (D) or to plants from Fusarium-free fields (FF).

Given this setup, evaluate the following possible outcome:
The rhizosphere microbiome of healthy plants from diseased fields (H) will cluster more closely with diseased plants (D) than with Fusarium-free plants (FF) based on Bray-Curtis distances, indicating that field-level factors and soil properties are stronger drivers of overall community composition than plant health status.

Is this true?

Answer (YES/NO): NO